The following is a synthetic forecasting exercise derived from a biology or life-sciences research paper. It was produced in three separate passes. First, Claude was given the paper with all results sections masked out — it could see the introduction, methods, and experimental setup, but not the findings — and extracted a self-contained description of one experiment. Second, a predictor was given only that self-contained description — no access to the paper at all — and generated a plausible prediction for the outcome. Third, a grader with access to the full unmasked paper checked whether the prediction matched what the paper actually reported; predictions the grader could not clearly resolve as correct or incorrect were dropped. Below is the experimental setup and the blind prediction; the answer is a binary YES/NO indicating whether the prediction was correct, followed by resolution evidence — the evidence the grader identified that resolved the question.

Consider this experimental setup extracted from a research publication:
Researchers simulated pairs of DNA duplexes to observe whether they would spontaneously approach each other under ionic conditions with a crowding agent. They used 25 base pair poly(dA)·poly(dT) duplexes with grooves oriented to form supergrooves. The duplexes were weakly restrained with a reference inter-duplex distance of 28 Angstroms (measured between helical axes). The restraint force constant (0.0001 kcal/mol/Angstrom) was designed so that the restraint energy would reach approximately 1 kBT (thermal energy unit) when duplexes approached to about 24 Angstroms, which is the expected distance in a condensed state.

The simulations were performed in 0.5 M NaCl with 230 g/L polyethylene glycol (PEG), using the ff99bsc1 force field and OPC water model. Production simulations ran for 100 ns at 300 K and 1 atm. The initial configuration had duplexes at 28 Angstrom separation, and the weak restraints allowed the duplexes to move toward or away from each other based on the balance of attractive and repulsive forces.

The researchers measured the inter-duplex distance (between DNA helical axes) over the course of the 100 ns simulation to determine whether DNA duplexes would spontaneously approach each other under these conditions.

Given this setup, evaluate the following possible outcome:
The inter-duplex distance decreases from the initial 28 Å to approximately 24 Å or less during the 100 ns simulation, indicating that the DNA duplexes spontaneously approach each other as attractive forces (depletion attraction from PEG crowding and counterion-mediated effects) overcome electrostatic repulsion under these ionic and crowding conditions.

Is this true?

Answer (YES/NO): NO